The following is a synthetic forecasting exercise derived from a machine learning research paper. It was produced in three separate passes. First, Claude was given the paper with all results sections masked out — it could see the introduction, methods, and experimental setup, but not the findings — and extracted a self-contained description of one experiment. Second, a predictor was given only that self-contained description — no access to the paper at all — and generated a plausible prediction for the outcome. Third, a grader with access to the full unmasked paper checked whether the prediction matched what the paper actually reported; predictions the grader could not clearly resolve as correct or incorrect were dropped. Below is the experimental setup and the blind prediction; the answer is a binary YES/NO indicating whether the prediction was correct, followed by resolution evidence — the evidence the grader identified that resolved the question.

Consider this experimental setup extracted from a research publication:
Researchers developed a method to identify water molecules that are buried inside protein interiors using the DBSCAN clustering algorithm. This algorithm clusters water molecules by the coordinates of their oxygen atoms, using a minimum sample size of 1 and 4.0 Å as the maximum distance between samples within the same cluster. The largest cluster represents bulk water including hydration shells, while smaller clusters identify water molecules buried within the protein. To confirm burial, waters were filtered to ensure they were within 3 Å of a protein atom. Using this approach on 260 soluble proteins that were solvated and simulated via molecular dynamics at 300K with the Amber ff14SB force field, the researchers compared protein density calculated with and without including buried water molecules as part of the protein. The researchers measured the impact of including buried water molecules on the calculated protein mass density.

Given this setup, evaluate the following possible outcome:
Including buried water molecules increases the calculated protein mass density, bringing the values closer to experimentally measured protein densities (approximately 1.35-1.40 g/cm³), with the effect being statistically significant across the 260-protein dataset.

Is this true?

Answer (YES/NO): NO